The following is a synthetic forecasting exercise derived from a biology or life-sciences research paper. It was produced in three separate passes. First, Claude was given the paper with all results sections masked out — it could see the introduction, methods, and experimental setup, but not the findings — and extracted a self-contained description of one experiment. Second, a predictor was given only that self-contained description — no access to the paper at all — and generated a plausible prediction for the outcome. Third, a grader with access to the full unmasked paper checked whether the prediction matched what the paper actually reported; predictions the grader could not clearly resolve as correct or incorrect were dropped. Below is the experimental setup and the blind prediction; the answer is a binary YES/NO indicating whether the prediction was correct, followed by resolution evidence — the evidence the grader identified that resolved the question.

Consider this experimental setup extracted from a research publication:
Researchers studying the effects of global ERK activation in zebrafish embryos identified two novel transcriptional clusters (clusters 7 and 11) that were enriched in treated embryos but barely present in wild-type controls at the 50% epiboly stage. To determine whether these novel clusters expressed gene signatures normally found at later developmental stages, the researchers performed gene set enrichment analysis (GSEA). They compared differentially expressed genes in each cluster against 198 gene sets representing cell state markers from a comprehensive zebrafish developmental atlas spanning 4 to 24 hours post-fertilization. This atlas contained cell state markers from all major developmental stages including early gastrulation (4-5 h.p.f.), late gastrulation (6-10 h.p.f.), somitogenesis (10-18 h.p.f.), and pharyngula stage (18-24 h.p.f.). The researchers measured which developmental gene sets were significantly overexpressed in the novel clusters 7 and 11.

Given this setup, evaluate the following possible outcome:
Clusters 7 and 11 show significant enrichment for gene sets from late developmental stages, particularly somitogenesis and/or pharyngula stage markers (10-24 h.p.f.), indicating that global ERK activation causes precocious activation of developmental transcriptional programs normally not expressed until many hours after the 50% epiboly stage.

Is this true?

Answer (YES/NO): YES